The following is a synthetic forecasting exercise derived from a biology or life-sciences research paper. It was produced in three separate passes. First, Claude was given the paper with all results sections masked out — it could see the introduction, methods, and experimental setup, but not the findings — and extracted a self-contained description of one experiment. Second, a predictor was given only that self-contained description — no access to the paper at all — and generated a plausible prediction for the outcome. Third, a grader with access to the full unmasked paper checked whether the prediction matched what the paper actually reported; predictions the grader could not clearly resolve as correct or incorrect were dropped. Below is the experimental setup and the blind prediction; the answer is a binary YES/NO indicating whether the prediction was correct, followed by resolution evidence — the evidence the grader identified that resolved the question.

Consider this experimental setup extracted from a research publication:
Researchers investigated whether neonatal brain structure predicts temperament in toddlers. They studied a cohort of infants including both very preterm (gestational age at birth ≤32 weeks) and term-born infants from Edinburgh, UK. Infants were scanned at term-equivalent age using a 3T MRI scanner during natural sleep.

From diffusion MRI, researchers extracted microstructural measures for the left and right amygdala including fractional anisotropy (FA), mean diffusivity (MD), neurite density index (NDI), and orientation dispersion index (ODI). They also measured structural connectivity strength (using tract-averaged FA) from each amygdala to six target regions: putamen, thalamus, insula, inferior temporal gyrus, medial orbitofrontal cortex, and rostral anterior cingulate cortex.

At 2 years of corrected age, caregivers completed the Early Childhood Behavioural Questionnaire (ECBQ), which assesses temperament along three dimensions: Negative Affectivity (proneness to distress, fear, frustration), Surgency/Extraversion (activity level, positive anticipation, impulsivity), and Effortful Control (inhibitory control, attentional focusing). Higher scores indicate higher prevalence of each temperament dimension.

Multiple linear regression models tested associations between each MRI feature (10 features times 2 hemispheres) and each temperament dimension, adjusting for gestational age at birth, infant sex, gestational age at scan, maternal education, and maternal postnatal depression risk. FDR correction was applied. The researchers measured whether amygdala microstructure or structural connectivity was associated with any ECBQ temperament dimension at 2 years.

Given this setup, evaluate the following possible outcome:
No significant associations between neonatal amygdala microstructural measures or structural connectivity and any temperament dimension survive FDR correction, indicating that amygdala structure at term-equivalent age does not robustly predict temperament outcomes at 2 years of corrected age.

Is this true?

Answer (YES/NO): YES